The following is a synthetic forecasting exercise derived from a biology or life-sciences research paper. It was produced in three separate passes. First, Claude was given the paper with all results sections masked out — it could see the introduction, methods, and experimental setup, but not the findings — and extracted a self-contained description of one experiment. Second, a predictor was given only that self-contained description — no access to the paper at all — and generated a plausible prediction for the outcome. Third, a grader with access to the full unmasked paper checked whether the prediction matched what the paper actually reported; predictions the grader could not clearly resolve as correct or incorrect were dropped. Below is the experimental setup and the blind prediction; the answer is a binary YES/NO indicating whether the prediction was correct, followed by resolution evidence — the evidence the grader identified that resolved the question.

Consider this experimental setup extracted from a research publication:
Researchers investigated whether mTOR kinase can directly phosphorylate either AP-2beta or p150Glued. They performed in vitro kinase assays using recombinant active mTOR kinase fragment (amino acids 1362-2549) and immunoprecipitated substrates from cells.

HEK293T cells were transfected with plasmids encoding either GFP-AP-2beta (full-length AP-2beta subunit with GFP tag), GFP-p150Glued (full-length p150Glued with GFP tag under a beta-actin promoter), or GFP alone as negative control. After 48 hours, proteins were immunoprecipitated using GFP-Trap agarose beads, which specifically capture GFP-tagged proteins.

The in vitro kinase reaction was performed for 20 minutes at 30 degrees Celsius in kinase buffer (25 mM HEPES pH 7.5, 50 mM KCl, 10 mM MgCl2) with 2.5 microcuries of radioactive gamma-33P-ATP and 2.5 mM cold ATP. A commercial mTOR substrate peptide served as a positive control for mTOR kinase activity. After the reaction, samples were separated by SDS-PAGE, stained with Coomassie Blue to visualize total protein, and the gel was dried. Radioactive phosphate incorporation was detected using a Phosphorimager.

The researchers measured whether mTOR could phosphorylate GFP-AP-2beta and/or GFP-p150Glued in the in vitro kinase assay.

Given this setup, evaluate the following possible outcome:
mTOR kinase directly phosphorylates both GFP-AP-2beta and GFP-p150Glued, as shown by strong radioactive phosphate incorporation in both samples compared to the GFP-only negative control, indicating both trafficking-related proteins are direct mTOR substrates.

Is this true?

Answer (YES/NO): NO